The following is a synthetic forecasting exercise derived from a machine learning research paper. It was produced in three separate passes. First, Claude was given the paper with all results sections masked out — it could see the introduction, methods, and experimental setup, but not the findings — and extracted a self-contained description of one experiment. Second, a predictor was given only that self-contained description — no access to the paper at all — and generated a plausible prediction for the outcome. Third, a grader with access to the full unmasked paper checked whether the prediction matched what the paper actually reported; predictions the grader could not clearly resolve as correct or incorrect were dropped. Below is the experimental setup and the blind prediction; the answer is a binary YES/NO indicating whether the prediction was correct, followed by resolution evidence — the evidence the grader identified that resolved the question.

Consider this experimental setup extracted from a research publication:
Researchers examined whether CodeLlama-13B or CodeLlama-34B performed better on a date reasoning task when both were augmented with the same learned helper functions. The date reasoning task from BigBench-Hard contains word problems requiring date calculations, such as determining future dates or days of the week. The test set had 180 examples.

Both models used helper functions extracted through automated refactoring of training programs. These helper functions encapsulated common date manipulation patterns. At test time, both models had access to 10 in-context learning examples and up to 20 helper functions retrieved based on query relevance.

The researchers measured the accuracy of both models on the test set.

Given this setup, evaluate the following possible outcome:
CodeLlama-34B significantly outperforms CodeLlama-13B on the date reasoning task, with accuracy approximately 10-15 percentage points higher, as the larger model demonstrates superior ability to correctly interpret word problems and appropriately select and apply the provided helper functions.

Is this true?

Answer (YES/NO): NO